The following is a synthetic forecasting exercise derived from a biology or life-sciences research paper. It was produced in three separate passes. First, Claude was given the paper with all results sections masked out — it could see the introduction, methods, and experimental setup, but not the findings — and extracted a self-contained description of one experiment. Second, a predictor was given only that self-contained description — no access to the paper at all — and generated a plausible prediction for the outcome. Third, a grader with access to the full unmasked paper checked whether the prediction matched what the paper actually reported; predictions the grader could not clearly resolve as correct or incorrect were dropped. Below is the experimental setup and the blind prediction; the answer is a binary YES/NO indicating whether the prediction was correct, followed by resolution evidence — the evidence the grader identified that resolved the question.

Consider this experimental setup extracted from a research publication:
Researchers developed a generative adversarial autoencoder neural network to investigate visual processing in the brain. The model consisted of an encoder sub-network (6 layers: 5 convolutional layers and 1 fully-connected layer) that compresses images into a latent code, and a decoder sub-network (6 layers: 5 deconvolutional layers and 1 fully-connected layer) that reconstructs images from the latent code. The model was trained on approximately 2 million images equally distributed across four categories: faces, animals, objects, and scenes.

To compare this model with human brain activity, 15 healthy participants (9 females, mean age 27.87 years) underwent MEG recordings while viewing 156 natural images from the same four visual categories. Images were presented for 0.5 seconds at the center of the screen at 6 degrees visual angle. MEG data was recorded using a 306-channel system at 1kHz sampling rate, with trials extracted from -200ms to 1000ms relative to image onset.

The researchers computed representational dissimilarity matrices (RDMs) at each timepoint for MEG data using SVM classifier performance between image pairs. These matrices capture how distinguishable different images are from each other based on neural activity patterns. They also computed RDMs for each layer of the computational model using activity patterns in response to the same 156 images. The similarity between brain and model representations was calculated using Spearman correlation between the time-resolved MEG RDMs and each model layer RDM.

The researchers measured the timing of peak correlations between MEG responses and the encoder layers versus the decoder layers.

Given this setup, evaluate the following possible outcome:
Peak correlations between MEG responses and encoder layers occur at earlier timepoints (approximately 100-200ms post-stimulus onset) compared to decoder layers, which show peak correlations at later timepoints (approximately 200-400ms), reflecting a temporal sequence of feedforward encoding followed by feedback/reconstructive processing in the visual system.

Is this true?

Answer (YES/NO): NO